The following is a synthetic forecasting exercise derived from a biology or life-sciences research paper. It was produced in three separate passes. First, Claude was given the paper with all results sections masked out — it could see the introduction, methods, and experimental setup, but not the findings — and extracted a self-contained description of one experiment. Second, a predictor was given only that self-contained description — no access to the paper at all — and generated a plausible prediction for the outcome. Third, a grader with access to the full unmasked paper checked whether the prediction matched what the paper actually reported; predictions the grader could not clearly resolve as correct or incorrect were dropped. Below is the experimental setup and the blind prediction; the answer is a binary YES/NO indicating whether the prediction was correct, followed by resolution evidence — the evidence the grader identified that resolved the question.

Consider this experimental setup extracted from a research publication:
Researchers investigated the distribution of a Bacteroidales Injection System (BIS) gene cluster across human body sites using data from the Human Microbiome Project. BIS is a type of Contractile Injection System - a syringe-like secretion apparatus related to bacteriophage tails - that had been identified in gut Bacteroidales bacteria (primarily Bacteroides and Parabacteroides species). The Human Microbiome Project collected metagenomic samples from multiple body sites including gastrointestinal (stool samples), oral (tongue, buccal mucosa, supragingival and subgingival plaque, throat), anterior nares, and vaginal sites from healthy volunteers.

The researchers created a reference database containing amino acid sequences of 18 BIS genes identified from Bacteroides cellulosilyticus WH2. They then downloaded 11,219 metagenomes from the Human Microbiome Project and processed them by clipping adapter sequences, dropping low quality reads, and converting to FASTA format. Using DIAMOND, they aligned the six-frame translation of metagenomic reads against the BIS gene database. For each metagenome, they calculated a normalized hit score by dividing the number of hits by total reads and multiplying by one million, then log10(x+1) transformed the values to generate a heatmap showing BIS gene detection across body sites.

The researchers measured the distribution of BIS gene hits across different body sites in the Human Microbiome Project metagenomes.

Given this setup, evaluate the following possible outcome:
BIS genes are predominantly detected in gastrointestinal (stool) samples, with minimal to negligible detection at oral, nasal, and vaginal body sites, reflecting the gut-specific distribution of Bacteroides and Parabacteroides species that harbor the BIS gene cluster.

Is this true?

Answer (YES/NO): NO